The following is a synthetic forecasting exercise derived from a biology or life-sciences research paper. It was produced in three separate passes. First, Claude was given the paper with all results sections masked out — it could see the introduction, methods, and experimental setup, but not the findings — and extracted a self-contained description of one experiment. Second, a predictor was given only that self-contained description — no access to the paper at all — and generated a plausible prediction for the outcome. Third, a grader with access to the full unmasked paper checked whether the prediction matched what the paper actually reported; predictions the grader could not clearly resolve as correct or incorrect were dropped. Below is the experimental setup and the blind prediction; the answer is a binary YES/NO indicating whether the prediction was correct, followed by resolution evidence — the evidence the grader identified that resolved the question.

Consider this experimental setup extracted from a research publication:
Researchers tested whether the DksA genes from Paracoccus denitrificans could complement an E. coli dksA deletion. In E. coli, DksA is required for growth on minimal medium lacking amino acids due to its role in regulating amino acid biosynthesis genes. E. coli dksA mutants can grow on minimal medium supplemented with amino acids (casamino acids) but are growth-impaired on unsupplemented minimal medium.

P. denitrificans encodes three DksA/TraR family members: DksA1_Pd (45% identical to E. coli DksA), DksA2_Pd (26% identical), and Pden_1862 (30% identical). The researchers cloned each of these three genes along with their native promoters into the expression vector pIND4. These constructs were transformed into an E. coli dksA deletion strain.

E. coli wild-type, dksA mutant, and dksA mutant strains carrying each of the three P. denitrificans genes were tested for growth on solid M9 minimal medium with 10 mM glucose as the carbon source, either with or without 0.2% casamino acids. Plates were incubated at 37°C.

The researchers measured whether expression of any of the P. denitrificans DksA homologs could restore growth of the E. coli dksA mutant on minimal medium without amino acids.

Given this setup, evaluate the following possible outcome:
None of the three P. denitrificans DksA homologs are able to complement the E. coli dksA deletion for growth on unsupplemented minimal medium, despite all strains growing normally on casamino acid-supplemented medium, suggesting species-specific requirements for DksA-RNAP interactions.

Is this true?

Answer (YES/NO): NO